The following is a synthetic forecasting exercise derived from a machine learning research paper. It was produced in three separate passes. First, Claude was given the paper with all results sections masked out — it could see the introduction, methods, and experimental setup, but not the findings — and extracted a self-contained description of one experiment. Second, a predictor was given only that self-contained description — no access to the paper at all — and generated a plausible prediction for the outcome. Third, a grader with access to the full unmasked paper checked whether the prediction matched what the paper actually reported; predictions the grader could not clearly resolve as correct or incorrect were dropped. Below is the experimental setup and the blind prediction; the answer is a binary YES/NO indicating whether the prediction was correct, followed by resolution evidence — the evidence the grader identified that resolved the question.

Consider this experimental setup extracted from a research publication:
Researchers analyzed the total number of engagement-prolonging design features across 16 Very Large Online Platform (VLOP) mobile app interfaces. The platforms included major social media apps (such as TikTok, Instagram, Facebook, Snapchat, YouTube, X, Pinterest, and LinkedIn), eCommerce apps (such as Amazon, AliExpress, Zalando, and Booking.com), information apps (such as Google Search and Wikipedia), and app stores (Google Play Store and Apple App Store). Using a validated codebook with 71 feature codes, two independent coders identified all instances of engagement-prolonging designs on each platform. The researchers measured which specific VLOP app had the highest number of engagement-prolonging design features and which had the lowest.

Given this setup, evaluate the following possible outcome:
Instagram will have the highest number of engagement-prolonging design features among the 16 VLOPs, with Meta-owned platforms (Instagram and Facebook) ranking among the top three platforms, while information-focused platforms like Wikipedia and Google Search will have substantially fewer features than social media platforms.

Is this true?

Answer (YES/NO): NO